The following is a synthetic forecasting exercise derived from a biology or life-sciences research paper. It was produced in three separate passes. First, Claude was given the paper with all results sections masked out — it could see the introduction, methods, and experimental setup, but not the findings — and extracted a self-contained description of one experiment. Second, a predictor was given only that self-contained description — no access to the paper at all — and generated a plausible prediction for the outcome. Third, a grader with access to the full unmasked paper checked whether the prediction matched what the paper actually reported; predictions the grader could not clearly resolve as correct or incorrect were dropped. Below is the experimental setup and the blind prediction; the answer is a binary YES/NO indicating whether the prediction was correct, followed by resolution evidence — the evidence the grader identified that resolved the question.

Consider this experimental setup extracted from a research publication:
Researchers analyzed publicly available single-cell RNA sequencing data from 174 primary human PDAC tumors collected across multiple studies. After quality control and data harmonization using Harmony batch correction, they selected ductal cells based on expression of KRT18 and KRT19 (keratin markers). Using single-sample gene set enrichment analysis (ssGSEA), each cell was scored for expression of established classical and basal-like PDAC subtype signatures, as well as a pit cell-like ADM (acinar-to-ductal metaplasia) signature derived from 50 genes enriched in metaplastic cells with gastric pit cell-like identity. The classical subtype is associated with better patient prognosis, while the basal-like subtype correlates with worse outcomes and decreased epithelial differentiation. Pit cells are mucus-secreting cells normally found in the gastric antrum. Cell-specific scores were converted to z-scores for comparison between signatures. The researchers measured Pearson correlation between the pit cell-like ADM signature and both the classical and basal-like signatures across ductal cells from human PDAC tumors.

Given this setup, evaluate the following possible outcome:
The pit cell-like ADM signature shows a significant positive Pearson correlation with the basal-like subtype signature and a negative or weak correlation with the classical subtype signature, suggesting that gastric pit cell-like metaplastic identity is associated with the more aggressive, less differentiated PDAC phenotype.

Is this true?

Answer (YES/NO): NO